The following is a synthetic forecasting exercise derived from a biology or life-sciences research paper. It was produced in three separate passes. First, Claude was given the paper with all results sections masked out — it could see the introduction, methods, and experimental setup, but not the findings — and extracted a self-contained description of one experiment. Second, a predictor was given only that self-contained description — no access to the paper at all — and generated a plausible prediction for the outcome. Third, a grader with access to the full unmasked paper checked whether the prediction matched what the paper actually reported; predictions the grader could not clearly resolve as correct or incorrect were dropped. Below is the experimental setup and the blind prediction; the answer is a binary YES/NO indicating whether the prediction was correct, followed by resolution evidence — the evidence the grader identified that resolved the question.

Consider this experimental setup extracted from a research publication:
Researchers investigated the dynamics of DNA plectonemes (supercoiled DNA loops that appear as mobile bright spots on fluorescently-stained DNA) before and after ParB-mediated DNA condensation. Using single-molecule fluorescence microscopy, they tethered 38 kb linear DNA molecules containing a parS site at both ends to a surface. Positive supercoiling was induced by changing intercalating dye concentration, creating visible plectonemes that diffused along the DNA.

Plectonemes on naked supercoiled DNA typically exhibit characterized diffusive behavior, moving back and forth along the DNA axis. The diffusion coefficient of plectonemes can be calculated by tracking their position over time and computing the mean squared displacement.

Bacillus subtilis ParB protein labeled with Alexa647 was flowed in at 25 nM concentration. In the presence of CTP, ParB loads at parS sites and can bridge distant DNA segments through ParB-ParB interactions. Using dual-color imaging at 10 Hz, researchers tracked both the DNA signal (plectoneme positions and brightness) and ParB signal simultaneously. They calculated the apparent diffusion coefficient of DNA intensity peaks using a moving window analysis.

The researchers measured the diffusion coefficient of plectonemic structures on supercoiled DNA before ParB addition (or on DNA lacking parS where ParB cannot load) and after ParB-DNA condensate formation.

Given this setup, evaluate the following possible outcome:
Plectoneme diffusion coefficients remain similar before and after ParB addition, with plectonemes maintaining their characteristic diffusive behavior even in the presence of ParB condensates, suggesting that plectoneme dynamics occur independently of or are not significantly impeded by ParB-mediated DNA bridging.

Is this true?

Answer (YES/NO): NO